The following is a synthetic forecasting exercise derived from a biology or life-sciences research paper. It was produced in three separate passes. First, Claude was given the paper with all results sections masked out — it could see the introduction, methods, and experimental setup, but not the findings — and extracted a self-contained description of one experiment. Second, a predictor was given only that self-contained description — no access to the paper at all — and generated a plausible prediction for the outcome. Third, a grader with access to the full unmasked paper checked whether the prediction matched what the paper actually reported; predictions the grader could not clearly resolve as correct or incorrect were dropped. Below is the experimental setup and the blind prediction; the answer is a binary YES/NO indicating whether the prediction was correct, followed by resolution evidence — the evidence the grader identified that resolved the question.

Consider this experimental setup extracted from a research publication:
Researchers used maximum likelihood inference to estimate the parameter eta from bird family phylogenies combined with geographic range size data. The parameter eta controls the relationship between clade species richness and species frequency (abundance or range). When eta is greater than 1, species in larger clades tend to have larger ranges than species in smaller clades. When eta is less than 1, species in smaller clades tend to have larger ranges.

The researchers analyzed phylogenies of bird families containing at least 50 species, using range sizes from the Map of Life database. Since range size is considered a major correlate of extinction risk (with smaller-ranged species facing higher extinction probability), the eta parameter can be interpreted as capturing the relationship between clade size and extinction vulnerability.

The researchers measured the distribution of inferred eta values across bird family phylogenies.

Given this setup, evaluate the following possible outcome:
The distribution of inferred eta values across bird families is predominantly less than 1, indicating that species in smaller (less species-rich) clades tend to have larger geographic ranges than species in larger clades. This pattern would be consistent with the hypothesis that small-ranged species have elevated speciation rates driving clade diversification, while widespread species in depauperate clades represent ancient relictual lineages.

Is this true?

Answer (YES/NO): NO